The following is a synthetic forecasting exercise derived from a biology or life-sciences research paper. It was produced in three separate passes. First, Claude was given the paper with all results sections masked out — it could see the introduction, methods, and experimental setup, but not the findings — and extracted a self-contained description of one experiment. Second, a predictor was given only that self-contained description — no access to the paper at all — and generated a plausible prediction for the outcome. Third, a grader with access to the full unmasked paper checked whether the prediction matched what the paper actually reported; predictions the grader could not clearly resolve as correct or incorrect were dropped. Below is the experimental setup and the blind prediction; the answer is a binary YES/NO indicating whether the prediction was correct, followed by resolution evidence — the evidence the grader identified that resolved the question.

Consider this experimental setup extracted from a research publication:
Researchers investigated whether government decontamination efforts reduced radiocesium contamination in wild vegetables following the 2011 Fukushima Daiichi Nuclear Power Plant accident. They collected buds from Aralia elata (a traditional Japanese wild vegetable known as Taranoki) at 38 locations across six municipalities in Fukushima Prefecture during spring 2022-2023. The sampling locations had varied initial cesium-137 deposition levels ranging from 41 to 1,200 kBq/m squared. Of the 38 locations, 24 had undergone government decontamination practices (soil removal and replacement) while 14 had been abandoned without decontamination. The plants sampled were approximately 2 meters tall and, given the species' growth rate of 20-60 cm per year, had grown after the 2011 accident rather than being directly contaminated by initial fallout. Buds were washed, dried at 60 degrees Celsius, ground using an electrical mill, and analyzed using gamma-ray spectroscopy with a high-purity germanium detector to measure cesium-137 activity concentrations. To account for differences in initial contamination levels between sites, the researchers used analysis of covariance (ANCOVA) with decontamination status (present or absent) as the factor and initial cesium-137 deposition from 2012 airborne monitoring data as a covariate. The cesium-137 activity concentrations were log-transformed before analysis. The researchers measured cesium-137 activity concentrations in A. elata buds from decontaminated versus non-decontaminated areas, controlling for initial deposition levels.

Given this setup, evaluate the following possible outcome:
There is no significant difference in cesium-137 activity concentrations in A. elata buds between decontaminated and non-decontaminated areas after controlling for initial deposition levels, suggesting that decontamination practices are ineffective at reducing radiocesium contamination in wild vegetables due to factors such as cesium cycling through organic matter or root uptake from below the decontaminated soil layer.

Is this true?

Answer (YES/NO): YES